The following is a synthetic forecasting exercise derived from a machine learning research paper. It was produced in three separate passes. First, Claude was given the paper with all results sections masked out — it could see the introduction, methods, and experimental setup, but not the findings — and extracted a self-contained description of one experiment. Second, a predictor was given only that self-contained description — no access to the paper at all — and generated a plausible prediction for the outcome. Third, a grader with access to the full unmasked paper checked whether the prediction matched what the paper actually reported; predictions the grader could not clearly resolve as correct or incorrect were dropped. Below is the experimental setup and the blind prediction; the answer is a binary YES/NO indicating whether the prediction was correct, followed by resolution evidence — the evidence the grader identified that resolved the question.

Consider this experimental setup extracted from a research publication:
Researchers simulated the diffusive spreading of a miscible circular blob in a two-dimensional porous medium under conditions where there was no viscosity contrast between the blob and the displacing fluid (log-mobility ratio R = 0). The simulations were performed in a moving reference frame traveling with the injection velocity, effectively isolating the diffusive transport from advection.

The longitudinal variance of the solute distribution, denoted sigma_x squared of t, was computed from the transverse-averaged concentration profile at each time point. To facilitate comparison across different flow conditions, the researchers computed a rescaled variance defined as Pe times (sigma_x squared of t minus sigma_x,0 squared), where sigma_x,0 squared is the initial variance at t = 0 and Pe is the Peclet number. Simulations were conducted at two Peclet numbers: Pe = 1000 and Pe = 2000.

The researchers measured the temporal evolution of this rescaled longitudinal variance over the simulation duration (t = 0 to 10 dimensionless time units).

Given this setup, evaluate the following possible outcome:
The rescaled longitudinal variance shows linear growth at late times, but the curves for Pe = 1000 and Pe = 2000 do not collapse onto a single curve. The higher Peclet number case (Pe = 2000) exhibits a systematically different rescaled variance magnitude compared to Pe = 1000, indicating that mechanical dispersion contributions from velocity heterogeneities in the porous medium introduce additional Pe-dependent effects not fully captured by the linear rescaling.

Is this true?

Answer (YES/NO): NO